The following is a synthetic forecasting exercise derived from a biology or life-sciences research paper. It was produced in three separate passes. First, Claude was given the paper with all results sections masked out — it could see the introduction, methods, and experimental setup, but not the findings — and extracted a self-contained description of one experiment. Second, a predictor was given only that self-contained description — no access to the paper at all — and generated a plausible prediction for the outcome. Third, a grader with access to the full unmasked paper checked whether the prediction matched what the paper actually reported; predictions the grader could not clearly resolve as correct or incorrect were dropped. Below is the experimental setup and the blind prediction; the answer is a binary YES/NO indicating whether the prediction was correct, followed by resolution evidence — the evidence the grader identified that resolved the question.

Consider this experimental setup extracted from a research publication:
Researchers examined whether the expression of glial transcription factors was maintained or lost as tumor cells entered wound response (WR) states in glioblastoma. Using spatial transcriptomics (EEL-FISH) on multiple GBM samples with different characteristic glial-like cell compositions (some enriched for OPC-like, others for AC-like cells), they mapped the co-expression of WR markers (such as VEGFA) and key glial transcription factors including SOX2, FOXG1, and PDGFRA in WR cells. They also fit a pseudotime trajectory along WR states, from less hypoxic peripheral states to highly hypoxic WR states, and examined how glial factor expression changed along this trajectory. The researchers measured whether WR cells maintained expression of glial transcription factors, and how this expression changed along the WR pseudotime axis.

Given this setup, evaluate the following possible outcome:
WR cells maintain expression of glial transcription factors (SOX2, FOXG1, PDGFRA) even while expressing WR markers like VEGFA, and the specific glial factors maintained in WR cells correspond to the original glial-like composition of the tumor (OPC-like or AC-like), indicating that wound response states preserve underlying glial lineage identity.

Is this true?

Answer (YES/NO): YES